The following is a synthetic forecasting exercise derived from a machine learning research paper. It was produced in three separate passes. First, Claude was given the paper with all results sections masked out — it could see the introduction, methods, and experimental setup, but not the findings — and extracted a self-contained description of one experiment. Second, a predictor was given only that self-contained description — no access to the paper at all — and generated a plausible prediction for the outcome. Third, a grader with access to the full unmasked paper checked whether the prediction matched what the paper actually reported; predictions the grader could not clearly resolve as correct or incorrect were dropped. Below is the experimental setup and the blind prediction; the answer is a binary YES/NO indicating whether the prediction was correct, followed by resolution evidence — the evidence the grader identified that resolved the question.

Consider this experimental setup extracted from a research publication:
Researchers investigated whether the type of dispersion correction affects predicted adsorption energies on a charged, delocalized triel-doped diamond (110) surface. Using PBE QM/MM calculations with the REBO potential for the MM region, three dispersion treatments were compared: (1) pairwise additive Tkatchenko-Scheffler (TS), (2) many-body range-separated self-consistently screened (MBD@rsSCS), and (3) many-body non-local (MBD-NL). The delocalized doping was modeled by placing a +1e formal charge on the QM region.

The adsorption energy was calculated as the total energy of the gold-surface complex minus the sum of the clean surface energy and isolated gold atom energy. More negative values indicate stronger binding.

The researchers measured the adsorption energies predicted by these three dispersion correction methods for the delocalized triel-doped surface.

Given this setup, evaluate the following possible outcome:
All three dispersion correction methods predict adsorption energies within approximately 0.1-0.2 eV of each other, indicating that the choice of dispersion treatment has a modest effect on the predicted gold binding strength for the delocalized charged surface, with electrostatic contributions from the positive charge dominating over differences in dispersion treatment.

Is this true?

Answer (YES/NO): NO